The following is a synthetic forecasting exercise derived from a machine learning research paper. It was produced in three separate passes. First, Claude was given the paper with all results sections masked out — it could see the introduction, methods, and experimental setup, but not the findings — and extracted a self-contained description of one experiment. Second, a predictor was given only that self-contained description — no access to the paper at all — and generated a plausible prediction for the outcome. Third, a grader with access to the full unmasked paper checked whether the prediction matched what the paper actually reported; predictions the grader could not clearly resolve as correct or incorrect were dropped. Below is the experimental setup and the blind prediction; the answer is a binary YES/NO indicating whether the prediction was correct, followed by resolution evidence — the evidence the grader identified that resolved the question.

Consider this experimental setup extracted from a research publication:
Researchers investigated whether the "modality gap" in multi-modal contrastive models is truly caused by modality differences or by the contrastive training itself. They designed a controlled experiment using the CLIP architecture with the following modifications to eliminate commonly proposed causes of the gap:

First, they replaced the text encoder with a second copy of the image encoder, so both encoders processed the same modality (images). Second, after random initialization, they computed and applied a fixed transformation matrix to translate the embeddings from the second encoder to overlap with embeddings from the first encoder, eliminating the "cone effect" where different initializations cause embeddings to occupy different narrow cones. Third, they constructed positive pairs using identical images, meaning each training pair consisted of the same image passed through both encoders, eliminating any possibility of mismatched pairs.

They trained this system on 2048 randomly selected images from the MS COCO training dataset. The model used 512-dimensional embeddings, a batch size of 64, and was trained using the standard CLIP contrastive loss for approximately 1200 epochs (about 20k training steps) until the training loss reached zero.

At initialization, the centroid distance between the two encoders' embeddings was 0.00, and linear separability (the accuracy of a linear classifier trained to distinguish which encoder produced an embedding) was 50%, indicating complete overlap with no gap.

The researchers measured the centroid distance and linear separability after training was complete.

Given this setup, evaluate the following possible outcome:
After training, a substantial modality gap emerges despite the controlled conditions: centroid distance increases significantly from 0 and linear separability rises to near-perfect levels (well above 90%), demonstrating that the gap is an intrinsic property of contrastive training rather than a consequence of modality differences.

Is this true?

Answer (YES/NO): NO